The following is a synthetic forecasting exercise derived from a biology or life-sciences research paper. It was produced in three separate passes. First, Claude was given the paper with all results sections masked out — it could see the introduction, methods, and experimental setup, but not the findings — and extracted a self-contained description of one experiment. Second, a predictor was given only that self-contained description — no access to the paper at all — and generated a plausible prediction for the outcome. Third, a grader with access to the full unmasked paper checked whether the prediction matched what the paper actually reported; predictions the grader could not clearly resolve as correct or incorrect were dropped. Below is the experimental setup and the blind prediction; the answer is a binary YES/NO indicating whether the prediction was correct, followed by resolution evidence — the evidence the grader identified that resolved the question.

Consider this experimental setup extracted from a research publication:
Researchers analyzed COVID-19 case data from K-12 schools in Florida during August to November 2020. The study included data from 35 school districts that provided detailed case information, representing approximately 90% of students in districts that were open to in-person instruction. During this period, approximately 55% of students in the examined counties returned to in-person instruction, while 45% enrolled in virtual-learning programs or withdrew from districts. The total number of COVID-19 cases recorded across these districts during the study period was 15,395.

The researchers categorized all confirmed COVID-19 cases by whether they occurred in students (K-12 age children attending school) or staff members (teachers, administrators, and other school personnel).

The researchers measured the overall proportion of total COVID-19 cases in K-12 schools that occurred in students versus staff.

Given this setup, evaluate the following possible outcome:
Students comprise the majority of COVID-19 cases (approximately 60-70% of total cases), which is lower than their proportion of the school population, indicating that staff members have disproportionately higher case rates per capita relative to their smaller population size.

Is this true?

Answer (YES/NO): NO